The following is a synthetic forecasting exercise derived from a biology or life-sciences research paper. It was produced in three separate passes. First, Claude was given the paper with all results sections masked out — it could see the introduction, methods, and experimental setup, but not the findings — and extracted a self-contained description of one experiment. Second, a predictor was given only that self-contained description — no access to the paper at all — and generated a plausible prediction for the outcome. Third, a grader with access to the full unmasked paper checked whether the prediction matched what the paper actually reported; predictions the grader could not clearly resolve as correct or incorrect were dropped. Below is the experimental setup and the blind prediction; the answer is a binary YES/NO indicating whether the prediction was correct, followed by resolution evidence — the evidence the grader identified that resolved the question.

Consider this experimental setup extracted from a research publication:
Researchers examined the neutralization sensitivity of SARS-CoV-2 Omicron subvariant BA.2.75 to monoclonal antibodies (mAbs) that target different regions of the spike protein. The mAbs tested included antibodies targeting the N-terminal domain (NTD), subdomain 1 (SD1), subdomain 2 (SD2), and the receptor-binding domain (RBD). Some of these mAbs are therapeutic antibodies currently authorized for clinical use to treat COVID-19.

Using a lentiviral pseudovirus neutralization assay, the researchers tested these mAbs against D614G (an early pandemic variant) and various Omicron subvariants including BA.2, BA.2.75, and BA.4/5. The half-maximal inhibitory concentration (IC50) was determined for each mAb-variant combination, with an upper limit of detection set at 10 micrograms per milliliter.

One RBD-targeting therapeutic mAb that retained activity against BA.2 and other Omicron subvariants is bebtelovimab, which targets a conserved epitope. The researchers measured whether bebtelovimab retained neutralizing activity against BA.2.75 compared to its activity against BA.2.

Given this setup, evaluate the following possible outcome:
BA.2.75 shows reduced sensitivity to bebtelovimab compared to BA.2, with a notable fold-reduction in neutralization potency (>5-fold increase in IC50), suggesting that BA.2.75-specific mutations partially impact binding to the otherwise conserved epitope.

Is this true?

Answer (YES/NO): NO